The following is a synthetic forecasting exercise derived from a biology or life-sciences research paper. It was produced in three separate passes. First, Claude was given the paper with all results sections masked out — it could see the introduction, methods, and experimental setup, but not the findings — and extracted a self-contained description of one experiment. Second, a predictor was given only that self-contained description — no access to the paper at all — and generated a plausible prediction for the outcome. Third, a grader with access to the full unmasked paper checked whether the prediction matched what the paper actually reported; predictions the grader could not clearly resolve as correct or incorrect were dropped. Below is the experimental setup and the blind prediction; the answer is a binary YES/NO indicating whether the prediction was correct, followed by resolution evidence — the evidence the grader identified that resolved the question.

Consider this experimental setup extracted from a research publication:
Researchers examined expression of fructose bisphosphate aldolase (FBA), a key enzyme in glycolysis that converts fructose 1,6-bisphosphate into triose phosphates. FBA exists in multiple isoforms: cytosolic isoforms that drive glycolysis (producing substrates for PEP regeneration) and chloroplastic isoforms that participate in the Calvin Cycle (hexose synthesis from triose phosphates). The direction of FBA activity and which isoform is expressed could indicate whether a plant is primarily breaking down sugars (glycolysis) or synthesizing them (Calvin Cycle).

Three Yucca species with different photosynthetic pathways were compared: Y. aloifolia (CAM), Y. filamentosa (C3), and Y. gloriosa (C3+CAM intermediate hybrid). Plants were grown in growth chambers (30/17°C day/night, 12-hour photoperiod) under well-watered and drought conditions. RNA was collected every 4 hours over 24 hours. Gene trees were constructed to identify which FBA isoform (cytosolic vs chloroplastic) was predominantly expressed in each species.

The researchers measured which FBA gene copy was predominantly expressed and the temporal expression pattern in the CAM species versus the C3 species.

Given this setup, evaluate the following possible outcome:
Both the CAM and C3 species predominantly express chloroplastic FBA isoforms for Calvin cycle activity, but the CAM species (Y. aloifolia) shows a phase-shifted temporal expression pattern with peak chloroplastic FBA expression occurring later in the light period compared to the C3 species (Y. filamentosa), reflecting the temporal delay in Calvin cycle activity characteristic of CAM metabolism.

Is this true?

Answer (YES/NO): NO